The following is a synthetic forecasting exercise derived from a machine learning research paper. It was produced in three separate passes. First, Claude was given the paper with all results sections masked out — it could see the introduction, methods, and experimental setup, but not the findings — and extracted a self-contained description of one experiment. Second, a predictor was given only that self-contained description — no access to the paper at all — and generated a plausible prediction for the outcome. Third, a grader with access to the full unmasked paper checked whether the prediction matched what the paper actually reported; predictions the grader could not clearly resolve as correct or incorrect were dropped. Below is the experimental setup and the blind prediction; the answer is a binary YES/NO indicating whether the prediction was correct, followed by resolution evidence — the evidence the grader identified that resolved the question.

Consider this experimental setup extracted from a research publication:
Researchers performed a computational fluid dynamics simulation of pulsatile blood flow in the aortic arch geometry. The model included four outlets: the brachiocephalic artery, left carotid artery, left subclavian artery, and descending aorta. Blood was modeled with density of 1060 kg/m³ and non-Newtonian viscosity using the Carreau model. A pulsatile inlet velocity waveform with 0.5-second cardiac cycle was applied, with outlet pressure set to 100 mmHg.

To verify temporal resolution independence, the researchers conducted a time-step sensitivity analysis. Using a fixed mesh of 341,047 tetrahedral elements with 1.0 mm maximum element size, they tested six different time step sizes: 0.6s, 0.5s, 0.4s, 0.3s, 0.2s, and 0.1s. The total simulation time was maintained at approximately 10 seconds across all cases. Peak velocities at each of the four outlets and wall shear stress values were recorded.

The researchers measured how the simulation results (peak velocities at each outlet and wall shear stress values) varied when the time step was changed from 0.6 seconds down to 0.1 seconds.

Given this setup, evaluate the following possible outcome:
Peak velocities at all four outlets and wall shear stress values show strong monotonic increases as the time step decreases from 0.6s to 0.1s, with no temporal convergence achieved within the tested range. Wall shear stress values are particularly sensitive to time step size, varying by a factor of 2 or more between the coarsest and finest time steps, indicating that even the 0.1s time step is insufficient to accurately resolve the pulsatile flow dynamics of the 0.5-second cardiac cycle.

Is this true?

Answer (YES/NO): NO